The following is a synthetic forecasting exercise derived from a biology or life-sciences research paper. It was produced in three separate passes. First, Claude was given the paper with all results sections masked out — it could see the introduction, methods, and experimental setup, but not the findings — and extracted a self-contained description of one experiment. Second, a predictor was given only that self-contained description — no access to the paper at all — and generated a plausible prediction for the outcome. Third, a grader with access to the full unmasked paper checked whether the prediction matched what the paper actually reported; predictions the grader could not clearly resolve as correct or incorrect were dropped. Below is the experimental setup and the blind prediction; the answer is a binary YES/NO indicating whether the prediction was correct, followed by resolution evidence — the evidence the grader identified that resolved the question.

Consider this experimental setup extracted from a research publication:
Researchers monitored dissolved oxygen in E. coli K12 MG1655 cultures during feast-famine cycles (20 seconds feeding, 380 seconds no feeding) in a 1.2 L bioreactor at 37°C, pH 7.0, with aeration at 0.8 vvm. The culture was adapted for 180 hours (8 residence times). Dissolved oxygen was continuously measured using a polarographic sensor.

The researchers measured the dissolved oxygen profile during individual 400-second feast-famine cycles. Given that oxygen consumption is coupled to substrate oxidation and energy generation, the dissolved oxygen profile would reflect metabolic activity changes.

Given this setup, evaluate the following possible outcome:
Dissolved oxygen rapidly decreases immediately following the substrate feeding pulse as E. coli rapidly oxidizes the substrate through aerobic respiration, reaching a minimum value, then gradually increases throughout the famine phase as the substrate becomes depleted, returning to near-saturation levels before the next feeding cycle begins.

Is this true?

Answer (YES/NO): YES